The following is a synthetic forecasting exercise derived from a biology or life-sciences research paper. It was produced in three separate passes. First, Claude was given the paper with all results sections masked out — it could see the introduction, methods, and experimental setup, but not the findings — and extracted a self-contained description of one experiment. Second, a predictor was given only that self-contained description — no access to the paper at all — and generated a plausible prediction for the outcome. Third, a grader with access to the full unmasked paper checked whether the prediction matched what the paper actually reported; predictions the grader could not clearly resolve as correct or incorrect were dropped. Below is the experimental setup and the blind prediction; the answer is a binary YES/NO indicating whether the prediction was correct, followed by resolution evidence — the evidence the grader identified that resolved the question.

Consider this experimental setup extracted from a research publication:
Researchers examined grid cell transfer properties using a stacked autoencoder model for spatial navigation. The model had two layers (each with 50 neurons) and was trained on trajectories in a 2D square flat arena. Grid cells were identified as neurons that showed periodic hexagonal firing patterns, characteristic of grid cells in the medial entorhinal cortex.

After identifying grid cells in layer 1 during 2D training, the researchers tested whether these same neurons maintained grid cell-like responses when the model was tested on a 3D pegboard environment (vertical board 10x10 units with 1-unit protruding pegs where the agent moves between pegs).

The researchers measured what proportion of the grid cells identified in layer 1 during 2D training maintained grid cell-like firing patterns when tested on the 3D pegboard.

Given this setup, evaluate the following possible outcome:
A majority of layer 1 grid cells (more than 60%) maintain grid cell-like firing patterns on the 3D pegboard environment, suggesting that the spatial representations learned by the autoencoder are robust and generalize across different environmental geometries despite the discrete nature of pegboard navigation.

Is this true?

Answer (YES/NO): NO